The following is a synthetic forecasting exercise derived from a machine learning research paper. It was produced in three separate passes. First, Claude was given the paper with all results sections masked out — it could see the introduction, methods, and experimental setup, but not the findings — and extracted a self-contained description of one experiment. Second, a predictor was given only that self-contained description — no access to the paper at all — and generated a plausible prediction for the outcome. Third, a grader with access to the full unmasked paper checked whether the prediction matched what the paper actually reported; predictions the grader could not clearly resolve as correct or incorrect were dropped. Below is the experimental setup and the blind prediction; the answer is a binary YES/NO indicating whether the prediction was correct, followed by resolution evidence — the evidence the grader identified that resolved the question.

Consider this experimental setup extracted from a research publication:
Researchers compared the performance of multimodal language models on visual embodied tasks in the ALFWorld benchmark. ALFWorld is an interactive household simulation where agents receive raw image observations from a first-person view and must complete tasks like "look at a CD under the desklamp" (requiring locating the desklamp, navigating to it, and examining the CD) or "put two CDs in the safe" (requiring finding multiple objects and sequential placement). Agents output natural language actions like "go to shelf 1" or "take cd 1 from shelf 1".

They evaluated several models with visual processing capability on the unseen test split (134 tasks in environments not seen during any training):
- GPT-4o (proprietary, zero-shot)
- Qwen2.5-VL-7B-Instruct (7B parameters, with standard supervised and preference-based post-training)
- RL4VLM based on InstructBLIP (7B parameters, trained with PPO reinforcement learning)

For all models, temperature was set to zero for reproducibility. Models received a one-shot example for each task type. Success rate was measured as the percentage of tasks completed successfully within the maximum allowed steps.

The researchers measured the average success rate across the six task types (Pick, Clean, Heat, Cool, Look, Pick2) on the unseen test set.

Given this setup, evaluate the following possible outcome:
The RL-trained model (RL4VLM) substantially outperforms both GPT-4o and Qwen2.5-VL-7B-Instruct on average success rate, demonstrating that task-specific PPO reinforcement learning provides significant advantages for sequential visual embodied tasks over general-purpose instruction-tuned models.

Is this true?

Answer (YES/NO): NO